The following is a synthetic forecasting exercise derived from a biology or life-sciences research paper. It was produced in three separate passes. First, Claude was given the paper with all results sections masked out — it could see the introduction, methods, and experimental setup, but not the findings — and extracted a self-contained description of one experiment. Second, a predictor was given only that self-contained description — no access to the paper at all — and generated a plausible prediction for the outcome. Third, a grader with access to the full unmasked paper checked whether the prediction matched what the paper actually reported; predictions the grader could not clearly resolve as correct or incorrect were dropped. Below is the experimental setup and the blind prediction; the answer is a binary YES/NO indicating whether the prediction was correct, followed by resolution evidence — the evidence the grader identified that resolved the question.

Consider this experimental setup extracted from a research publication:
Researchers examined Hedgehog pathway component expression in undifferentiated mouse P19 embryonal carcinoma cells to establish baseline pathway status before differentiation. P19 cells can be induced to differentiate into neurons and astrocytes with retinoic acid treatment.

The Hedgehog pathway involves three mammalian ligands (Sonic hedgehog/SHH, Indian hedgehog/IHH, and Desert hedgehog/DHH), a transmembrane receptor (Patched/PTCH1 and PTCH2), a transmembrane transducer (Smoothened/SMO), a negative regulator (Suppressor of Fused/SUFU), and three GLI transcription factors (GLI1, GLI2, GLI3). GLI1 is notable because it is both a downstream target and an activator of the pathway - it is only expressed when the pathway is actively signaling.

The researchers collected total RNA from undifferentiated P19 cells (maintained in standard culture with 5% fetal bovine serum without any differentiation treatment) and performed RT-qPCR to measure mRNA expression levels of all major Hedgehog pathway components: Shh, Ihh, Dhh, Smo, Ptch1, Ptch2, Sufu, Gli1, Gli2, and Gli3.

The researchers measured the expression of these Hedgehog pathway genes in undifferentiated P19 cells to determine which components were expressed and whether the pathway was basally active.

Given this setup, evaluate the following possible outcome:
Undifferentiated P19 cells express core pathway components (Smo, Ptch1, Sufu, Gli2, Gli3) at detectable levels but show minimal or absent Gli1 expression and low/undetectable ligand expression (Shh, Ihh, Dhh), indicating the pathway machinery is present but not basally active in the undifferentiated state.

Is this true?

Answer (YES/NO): YES